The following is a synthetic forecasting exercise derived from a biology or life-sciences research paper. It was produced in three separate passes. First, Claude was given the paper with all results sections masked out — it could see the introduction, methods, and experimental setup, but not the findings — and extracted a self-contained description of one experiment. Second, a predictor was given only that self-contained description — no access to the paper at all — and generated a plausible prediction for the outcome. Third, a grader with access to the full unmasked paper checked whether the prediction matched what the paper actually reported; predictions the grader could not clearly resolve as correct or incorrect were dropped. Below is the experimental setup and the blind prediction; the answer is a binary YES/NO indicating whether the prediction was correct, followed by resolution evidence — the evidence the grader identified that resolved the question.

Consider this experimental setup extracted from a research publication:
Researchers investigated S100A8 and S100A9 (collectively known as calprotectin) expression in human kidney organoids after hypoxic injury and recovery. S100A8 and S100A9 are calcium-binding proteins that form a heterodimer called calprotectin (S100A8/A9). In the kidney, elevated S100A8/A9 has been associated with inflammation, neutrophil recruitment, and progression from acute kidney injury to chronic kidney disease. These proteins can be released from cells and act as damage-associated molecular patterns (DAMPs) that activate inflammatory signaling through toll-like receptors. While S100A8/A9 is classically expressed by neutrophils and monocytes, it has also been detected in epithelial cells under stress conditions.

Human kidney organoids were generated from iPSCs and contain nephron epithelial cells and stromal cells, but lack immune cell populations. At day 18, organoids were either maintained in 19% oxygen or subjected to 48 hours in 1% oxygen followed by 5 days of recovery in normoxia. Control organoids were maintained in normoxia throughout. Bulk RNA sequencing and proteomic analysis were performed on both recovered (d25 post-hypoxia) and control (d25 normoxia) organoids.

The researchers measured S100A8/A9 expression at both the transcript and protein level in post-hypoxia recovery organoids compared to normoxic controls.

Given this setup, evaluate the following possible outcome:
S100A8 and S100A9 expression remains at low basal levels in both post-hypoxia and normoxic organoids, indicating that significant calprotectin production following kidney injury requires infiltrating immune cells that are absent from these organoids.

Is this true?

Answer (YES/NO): NO